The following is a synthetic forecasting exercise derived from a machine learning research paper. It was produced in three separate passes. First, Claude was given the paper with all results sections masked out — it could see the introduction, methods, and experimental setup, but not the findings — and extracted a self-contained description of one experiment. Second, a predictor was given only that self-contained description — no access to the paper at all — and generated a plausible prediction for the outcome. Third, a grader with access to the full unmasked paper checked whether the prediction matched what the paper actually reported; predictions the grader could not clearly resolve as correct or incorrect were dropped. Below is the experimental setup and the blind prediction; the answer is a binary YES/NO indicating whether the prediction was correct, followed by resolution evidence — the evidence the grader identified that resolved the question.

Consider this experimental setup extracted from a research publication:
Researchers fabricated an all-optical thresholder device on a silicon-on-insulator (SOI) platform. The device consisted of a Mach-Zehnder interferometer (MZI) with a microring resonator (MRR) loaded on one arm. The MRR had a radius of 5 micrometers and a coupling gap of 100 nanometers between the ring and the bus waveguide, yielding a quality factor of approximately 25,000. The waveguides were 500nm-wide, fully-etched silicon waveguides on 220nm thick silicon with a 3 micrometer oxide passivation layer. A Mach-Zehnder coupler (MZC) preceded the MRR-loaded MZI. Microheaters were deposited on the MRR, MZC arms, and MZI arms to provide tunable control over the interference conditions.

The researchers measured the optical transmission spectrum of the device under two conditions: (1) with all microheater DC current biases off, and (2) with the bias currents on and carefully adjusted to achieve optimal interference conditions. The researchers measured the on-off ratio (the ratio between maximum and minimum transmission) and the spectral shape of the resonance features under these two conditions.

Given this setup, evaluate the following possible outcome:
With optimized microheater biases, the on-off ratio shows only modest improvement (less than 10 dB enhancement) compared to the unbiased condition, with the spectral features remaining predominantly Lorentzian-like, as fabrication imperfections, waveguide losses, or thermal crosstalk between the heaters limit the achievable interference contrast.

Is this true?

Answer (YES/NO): NO